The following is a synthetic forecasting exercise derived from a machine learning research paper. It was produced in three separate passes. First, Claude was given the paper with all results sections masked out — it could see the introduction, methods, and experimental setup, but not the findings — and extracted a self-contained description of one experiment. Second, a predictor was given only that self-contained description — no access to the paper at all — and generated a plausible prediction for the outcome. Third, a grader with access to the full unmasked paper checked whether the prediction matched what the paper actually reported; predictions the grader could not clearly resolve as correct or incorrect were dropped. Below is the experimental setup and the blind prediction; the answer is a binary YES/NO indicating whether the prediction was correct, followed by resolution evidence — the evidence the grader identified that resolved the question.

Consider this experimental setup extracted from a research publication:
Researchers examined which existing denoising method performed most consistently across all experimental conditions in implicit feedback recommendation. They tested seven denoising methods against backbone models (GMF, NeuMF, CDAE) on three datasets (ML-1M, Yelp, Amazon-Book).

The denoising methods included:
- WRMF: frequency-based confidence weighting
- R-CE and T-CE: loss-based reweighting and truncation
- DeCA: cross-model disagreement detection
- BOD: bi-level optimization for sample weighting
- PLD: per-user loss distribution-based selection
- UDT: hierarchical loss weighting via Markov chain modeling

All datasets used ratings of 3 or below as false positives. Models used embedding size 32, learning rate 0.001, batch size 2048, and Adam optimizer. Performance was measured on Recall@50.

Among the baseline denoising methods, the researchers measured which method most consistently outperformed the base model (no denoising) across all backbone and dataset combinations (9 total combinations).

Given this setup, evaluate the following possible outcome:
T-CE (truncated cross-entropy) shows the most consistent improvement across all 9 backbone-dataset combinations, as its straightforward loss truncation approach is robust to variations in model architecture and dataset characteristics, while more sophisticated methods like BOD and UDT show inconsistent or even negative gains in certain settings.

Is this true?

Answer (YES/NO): NO